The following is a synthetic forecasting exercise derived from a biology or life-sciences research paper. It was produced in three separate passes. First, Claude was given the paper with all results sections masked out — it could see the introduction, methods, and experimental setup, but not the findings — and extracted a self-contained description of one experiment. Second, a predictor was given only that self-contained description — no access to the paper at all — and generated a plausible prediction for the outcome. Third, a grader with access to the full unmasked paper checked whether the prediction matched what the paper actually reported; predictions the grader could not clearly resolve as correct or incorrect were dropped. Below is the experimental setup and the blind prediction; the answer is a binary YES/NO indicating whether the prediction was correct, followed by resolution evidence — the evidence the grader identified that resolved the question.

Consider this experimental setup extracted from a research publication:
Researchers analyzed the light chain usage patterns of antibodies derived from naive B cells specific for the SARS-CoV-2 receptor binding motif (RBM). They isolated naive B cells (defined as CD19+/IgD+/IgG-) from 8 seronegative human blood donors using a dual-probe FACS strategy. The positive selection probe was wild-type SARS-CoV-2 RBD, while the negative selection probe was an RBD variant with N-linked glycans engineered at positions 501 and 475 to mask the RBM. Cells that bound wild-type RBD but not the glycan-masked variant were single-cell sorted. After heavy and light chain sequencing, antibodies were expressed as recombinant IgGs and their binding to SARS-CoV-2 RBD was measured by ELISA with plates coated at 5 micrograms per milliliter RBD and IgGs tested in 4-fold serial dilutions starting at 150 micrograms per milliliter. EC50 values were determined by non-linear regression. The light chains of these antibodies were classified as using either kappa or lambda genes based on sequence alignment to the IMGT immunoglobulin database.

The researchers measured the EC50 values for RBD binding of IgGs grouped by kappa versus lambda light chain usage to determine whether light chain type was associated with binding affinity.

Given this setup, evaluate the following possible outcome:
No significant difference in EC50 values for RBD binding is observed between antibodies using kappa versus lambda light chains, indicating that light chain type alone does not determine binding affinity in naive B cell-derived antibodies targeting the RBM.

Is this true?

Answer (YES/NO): YES